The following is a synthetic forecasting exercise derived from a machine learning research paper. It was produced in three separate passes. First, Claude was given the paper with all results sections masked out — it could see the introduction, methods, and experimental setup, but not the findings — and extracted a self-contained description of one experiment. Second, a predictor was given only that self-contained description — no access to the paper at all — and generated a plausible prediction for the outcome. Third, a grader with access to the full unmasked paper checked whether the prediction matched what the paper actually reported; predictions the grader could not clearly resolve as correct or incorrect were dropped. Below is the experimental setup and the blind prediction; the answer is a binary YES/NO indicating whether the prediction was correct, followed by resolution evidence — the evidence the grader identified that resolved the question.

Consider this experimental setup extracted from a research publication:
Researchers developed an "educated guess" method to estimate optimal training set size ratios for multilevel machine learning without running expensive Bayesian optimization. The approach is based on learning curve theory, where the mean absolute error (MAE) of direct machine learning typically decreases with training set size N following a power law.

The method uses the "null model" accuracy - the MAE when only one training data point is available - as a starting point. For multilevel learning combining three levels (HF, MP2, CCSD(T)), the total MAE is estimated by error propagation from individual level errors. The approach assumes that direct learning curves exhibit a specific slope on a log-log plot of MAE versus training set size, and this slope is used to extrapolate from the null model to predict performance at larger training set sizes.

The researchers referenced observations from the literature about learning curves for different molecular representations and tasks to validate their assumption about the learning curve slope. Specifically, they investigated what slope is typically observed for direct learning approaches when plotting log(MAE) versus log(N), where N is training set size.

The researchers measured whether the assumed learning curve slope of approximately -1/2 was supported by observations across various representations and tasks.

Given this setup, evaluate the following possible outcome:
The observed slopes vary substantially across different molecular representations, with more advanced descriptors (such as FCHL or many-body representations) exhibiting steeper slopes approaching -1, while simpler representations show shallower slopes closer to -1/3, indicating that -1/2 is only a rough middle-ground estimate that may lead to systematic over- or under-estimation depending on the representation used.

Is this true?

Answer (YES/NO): NO